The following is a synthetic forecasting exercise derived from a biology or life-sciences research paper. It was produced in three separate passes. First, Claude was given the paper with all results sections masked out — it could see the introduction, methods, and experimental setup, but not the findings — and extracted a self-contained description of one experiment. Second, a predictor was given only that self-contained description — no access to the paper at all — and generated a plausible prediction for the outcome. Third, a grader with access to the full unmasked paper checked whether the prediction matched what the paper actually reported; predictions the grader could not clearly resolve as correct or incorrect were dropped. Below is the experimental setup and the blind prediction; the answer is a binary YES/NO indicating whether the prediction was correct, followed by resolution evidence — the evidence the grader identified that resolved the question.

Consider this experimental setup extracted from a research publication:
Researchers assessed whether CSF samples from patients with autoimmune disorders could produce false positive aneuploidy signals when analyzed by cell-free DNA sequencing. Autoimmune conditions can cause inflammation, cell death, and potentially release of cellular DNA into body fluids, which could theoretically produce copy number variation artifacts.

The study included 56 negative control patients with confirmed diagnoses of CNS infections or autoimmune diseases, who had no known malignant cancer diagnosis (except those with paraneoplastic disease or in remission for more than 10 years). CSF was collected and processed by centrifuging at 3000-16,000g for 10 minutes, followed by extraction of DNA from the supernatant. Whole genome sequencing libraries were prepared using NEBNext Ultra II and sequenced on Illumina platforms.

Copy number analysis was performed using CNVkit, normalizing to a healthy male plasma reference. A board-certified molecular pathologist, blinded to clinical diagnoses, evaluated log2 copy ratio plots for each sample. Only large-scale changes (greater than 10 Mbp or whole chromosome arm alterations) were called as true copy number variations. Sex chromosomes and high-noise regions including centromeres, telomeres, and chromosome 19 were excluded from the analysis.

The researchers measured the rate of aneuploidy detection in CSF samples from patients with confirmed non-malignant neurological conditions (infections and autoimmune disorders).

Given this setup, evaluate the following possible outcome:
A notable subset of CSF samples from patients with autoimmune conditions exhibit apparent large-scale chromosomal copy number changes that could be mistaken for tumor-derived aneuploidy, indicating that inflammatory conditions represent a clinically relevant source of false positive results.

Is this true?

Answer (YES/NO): NO